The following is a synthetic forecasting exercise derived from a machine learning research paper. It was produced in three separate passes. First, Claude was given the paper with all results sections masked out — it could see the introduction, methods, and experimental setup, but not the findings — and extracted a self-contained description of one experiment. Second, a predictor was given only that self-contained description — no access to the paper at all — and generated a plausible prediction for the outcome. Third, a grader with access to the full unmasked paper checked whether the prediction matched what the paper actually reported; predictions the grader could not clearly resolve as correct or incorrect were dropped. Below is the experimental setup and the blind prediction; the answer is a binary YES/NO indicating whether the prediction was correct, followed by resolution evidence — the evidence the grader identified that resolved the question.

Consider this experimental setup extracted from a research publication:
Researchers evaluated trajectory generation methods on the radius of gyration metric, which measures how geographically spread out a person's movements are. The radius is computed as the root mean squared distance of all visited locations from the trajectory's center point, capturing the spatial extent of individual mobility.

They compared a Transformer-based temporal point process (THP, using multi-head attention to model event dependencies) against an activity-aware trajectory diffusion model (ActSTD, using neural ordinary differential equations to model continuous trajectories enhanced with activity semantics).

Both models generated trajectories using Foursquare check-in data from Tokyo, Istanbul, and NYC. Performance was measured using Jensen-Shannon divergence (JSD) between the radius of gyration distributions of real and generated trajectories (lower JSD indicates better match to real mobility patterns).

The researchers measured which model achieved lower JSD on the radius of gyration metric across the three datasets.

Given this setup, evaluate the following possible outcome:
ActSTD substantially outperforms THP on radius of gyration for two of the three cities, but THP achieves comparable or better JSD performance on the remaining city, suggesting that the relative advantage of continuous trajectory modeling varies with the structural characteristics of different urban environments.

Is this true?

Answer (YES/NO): YES